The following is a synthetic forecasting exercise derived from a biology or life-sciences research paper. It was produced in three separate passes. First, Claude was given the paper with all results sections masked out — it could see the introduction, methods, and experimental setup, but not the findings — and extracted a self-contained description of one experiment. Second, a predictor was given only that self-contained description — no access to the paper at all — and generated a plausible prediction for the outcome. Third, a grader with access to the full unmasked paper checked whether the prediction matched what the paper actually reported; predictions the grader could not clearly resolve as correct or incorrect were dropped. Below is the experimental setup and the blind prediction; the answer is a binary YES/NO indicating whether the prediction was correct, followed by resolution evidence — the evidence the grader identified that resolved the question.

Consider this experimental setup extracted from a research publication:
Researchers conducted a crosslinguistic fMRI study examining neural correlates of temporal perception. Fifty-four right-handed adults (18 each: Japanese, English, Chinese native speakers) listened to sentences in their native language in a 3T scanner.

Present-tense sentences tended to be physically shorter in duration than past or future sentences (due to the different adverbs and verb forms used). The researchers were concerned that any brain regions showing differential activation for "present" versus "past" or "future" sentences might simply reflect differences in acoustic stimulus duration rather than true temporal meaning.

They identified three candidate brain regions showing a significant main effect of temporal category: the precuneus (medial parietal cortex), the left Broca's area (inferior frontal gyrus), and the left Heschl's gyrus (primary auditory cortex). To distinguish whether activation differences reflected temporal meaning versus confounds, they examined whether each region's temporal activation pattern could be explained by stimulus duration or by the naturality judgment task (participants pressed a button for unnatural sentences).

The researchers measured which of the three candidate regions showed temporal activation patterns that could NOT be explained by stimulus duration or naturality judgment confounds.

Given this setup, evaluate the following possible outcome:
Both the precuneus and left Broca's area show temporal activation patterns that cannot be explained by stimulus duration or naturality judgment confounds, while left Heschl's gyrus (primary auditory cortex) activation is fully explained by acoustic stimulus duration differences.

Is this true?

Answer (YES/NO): NO